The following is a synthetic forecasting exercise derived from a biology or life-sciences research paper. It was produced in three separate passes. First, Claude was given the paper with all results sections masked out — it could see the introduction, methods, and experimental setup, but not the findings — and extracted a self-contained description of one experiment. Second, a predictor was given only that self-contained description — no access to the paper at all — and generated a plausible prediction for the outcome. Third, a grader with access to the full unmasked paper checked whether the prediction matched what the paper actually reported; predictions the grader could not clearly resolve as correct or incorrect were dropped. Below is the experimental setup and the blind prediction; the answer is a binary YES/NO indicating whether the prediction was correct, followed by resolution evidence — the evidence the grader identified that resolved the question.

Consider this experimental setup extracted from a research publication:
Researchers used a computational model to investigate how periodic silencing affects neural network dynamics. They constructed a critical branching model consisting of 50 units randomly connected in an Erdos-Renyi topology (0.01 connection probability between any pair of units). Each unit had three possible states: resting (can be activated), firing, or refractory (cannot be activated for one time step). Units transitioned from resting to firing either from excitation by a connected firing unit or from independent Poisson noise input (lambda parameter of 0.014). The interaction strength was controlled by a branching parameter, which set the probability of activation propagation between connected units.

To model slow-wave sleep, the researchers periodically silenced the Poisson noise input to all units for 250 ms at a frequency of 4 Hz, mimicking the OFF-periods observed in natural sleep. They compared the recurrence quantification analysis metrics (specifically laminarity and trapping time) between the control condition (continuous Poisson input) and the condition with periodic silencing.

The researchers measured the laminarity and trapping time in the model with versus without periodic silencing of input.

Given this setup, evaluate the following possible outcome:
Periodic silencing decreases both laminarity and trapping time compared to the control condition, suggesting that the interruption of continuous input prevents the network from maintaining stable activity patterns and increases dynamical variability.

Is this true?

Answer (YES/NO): NO